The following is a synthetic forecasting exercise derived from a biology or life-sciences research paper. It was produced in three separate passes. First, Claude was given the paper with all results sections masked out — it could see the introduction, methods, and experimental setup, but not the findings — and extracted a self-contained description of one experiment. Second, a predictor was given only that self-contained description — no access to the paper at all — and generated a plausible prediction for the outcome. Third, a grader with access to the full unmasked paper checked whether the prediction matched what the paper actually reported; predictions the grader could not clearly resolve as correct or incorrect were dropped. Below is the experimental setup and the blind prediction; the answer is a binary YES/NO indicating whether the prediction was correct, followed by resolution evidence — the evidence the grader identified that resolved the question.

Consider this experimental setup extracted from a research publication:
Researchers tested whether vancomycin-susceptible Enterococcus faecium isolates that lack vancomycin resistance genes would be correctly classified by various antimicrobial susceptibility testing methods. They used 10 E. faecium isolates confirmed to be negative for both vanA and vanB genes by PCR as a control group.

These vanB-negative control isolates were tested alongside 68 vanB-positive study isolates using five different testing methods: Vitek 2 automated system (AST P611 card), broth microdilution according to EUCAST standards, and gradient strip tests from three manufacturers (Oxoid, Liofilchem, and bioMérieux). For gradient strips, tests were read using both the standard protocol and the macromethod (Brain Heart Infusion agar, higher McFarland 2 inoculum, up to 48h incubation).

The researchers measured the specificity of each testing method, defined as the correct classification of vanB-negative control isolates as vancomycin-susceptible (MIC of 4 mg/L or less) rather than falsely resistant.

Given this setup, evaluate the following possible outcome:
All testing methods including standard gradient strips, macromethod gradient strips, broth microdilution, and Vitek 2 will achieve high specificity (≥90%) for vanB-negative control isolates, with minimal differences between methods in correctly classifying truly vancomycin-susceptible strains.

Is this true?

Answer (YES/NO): YES